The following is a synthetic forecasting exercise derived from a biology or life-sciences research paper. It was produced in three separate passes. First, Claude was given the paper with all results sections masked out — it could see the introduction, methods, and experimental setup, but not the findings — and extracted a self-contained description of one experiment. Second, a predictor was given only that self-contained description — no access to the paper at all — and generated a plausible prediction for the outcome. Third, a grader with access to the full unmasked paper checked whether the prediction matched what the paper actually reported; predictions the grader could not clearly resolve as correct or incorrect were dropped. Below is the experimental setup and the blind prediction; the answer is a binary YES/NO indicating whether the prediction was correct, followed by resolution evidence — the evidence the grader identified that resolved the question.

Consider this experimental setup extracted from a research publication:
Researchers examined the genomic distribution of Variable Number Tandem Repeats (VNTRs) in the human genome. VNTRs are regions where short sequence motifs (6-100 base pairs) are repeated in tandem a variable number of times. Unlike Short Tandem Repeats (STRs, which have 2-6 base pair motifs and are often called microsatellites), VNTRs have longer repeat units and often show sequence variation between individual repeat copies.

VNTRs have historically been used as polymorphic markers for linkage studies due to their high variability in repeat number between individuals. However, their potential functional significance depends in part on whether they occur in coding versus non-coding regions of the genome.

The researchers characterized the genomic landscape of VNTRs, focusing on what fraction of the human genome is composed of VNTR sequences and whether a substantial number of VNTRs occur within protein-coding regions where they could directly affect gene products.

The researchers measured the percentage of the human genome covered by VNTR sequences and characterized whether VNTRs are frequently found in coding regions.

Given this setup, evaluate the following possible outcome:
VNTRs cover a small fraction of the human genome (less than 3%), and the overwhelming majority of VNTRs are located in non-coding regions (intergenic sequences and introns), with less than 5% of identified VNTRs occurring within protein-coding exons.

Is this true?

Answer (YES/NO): NO